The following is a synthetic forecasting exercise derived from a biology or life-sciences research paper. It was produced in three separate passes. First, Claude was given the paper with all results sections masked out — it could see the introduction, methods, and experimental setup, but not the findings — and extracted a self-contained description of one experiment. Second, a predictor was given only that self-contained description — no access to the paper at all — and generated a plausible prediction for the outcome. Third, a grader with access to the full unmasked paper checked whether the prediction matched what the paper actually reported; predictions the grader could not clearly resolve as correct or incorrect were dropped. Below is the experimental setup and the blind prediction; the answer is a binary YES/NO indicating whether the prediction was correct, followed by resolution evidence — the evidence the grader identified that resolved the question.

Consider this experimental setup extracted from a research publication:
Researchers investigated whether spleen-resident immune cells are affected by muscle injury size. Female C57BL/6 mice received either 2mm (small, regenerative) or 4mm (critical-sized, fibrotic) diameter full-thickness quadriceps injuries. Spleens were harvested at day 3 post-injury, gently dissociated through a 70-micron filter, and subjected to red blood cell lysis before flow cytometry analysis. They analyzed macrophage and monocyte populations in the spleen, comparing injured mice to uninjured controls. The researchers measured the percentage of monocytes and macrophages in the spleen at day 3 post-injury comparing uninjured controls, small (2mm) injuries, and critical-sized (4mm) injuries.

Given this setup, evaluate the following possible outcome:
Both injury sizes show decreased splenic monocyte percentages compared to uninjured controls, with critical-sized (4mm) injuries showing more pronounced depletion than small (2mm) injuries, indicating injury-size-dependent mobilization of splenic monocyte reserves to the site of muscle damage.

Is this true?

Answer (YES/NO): NO